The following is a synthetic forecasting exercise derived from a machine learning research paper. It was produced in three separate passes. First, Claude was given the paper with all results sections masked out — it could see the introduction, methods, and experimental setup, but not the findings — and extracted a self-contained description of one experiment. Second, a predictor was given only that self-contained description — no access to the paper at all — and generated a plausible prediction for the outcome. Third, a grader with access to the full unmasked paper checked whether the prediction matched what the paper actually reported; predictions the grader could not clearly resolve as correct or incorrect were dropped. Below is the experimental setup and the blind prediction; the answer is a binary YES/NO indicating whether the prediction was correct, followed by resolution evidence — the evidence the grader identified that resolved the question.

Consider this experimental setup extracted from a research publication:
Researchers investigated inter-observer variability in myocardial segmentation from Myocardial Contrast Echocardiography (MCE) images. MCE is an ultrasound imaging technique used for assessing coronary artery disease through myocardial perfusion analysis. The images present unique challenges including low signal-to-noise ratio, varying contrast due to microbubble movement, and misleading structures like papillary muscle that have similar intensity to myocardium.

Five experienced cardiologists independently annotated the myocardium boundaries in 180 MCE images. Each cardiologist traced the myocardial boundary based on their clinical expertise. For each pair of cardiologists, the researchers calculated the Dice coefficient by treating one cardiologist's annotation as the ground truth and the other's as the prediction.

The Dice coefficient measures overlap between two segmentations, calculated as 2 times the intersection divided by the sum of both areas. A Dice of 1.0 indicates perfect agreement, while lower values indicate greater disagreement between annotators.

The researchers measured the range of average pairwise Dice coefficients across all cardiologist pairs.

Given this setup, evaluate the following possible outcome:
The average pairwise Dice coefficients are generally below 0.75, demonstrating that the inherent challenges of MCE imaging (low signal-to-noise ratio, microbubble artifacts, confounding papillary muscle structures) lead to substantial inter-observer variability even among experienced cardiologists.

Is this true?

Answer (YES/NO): NO